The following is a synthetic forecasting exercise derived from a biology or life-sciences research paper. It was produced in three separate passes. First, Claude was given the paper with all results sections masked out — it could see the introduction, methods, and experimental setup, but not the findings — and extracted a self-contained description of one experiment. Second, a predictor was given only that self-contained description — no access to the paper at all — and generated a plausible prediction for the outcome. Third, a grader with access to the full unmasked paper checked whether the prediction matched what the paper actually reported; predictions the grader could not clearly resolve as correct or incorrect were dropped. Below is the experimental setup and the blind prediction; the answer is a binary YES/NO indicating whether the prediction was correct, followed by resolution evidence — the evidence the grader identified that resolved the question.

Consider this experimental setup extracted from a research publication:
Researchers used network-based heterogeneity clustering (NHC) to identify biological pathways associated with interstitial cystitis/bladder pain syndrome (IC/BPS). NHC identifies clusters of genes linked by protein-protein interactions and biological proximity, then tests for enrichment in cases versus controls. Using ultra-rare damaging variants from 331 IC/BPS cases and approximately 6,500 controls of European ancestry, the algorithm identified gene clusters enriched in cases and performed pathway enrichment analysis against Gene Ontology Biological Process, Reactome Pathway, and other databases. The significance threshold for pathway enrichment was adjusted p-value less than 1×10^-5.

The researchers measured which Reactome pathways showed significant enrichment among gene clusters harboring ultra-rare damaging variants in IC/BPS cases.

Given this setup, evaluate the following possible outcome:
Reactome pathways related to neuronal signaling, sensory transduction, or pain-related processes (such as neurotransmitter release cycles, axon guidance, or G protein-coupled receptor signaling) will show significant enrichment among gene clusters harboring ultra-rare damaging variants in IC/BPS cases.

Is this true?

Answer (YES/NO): NO